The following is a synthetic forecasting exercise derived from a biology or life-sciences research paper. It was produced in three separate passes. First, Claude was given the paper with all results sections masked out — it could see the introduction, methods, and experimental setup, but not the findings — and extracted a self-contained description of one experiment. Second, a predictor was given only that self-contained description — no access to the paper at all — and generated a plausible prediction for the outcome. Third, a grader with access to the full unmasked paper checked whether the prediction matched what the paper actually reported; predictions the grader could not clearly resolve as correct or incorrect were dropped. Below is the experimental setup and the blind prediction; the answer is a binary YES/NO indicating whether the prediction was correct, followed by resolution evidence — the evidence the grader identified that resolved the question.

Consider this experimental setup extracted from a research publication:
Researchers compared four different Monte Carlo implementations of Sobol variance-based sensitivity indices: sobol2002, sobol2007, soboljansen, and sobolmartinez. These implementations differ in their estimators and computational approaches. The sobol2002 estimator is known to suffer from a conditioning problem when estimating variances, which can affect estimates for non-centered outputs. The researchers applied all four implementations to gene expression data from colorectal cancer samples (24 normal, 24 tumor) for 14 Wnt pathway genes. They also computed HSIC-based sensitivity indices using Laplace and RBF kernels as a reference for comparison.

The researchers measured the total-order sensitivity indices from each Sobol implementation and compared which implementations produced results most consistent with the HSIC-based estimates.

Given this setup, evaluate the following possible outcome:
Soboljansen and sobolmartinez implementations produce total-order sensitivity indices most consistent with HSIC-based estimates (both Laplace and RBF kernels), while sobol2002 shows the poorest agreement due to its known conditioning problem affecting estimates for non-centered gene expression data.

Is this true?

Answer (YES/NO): NO